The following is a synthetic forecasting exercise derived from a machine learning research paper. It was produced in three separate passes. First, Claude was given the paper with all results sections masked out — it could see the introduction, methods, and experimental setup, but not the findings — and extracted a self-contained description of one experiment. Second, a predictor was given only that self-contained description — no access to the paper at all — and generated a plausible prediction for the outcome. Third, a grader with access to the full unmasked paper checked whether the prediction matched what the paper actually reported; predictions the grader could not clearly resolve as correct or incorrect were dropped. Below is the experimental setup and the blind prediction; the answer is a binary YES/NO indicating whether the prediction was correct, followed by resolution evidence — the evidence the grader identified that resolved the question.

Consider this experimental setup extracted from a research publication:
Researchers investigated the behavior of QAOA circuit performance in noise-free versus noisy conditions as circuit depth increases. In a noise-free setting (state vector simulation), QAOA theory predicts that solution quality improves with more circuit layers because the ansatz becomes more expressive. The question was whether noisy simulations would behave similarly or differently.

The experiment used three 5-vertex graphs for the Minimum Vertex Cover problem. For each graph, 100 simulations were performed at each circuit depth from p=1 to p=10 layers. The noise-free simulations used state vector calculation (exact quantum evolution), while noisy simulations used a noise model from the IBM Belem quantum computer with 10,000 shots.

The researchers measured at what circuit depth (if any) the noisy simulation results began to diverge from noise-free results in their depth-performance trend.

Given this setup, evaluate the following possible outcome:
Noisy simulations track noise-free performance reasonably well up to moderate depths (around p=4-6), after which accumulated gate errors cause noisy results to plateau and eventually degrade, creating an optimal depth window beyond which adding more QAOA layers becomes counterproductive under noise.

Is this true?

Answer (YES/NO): YES